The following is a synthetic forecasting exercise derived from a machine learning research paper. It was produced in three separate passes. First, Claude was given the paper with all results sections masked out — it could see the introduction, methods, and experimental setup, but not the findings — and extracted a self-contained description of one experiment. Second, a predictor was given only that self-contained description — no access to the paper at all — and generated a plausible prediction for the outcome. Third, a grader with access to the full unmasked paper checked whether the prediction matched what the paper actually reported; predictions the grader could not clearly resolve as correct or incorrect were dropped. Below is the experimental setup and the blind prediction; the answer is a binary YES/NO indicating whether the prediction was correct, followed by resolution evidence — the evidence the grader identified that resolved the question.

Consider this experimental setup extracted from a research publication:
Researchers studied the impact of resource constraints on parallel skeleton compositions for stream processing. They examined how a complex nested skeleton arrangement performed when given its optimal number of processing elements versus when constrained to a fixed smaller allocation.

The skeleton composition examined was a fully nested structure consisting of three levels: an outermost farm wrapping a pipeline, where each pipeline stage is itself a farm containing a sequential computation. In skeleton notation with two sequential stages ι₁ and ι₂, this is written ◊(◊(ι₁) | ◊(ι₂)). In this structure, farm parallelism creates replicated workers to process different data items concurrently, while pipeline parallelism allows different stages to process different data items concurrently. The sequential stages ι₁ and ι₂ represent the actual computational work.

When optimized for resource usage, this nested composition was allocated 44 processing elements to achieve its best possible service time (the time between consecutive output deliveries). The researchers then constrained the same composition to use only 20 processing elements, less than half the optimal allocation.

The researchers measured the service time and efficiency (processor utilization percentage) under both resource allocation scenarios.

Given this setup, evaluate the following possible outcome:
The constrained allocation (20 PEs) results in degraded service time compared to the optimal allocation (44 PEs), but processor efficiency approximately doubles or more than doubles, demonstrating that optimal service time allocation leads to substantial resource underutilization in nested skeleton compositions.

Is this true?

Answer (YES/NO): NO